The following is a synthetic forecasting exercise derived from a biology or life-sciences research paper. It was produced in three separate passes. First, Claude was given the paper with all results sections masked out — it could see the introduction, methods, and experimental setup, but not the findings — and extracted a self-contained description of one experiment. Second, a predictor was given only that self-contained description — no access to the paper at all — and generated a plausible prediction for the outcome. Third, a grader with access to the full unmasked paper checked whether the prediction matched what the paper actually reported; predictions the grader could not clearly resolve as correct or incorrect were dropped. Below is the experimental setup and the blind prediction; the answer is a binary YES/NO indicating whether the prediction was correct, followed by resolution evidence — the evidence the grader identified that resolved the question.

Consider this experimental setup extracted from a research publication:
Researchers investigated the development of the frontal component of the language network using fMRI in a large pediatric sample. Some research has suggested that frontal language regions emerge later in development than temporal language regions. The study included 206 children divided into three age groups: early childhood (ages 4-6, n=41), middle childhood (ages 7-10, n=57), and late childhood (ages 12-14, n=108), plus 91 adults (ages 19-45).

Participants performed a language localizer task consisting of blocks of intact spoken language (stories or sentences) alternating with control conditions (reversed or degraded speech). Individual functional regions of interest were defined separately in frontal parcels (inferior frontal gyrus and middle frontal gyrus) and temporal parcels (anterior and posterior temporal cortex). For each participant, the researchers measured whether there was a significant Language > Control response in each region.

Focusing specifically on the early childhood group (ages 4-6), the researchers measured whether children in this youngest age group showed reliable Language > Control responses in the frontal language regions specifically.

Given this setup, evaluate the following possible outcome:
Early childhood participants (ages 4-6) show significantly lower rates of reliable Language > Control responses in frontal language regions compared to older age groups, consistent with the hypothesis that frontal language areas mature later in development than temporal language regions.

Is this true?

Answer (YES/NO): NO